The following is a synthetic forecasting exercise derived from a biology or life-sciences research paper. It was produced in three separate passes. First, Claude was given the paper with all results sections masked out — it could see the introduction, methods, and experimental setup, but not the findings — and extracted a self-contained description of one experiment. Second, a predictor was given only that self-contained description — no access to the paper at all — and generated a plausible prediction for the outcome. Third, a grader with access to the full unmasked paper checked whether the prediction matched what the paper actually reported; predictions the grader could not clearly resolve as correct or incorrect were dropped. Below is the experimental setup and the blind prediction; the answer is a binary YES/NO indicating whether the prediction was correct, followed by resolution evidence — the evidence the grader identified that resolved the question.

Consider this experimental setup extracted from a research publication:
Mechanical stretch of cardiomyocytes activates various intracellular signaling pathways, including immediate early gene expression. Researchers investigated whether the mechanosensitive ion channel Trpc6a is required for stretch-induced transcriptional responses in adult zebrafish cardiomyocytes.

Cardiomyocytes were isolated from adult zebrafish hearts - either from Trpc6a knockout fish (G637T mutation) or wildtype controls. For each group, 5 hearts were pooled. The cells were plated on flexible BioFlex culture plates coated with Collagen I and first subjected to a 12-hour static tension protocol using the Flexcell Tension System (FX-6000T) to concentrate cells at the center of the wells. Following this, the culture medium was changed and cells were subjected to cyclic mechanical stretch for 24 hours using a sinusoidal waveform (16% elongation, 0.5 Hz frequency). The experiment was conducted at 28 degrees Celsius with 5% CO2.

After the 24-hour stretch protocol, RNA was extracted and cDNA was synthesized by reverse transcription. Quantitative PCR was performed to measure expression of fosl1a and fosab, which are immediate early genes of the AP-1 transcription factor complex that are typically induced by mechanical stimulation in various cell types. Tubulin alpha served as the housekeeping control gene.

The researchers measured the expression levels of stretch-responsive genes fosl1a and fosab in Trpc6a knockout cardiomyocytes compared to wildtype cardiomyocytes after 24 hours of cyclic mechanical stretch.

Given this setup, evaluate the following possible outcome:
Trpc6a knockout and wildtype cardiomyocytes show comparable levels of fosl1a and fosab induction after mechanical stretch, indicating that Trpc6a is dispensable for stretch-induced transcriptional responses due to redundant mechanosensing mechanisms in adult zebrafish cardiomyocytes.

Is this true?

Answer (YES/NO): NO